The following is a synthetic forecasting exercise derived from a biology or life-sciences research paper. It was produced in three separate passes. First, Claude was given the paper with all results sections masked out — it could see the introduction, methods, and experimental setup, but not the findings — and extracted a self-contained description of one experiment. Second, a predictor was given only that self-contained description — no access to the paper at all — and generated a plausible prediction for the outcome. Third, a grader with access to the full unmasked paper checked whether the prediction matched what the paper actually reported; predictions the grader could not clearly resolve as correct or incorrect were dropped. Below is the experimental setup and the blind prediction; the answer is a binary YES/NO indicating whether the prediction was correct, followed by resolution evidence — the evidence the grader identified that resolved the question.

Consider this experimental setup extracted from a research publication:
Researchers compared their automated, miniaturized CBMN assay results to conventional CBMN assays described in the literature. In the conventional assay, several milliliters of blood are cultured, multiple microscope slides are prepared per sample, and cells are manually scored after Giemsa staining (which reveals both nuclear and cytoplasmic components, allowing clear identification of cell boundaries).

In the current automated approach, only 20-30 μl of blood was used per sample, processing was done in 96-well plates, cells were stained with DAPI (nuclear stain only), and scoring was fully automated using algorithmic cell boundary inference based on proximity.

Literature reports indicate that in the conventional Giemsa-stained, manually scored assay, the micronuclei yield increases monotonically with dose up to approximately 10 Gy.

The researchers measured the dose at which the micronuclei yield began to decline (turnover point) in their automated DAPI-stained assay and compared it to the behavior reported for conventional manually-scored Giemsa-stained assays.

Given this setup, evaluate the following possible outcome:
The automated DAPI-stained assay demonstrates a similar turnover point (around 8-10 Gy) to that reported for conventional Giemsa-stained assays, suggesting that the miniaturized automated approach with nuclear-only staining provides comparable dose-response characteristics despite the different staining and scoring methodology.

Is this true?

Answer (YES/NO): NO